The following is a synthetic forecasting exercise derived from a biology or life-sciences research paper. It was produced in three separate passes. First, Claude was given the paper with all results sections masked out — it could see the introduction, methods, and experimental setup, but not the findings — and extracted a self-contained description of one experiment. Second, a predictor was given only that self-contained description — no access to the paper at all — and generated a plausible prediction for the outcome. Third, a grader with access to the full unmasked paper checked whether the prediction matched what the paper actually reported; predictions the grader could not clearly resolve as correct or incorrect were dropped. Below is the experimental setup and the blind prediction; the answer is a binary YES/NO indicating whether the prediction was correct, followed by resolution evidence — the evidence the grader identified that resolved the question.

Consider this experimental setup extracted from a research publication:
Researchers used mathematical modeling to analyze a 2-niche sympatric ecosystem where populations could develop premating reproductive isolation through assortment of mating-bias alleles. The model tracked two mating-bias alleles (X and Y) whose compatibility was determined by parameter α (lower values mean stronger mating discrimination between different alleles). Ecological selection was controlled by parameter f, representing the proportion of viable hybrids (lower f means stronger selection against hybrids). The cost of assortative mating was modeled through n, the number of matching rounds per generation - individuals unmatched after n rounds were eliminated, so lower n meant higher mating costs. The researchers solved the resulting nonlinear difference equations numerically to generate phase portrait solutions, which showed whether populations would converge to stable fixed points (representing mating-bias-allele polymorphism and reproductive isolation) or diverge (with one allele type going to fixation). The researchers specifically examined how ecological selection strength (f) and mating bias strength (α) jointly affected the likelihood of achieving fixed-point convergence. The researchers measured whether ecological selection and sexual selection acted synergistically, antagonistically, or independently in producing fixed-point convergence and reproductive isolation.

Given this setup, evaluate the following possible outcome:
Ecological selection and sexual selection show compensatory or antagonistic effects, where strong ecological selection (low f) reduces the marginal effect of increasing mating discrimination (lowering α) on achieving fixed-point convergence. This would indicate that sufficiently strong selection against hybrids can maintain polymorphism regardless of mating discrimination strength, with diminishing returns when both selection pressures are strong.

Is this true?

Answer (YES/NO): YES